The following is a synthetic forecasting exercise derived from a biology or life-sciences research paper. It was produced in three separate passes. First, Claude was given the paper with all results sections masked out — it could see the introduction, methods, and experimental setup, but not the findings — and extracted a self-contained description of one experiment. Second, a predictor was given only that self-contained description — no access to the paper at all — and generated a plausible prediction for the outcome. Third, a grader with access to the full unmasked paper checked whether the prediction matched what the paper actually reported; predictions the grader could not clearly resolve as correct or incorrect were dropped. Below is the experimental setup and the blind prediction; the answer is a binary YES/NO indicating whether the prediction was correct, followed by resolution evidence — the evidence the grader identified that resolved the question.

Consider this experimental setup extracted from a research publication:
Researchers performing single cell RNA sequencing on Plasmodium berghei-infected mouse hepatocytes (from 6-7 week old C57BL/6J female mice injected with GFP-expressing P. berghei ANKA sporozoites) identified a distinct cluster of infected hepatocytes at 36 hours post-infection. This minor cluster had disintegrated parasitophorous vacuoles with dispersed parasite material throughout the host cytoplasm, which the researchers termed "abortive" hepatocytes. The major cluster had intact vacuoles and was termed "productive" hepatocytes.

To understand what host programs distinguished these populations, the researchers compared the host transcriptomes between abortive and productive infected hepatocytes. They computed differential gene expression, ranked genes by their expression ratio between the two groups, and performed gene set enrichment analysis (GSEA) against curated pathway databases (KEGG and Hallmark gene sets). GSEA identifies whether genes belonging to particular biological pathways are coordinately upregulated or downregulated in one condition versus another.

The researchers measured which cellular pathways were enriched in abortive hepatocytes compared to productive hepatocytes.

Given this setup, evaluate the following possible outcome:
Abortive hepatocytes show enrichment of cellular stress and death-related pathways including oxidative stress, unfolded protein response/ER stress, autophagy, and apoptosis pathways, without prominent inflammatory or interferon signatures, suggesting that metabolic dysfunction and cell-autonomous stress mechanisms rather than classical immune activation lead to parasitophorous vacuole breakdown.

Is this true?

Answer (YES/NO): NO